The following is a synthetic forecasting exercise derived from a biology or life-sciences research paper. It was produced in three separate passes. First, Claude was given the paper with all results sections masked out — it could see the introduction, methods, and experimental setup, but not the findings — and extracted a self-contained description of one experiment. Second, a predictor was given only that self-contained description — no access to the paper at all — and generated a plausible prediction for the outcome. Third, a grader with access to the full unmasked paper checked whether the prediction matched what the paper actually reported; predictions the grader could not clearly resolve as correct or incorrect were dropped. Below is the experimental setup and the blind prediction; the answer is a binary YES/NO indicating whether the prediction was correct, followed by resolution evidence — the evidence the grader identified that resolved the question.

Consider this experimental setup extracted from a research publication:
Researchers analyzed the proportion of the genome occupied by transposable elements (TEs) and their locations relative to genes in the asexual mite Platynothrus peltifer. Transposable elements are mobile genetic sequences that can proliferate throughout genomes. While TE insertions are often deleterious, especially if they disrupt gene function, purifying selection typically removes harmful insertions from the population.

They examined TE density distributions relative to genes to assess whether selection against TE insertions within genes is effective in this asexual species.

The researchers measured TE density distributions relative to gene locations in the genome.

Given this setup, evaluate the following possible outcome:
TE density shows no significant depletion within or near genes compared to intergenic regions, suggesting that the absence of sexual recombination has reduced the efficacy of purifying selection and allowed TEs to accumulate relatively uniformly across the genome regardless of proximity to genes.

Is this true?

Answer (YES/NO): NO